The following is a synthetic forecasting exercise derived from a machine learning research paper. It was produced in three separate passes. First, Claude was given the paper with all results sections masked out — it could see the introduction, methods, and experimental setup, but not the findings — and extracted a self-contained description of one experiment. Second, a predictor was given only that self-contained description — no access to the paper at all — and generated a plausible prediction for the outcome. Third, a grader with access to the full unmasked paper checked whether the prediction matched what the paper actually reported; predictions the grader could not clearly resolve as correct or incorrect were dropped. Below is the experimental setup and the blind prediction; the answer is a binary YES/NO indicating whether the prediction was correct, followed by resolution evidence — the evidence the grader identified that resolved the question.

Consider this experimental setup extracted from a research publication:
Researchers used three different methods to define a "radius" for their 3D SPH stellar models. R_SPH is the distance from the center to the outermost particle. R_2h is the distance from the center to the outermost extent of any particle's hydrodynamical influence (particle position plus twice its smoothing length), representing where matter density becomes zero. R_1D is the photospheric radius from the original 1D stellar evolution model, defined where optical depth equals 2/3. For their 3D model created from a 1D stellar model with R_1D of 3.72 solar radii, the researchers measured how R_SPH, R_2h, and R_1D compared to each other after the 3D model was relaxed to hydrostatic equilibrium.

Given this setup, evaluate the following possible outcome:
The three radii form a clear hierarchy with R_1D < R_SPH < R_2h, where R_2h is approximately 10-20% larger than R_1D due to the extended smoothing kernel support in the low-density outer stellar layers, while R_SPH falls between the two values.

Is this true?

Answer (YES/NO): NO